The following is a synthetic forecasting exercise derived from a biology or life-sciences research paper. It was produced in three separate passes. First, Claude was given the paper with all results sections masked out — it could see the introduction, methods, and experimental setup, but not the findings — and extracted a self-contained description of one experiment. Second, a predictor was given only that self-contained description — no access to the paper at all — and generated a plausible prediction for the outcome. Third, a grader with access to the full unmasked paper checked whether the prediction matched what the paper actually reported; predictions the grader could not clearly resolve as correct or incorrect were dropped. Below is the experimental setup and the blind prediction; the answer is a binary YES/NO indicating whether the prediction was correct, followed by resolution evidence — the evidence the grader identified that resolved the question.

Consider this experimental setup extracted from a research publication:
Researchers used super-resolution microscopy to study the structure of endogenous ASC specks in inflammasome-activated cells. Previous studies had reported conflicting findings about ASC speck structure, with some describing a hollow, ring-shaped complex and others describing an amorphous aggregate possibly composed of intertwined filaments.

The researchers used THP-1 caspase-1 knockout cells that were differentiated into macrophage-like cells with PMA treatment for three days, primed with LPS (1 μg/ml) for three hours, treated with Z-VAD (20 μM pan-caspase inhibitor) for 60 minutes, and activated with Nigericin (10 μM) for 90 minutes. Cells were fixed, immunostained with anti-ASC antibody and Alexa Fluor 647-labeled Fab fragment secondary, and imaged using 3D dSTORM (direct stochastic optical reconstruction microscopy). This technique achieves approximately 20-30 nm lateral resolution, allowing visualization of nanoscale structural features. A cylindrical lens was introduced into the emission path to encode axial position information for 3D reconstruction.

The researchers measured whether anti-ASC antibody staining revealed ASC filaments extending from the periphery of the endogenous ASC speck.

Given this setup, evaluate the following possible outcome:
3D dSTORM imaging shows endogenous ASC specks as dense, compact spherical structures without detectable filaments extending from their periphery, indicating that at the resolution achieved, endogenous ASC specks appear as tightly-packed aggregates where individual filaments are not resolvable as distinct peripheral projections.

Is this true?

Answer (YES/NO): NO